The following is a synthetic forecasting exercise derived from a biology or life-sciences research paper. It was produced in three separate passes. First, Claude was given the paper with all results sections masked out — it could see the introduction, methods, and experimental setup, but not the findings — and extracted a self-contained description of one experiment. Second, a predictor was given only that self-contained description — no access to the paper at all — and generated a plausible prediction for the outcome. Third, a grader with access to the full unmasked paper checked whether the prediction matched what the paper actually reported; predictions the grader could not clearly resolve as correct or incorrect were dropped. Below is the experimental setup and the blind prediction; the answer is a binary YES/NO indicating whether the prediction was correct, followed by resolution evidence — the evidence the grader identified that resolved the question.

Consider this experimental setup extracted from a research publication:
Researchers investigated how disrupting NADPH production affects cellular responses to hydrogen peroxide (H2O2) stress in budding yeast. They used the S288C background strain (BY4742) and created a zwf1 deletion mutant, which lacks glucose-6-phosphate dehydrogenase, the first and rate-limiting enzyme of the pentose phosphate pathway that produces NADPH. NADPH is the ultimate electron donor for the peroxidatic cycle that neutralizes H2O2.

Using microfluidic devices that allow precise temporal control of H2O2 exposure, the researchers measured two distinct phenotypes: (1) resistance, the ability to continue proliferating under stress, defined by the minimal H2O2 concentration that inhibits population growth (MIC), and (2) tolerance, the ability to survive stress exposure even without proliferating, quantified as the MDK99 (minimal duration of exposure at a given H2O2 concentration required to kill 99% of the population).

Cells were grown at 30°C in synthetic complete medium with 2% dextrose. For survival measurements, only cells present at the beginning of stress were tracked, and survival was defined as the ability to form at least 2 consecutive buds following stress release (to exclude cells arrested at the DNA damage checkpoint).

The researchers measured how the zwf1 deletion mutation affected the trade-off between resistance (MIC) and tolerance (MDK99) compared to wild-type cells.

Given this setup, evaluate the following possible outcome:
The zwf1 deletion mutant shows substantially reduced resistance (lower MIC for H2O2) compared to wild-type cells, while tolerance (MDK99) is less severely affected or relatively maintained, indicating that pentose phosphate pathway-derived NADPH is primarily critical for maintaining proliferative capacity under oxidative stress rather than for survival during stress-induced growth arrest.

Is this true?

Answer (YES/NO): NO